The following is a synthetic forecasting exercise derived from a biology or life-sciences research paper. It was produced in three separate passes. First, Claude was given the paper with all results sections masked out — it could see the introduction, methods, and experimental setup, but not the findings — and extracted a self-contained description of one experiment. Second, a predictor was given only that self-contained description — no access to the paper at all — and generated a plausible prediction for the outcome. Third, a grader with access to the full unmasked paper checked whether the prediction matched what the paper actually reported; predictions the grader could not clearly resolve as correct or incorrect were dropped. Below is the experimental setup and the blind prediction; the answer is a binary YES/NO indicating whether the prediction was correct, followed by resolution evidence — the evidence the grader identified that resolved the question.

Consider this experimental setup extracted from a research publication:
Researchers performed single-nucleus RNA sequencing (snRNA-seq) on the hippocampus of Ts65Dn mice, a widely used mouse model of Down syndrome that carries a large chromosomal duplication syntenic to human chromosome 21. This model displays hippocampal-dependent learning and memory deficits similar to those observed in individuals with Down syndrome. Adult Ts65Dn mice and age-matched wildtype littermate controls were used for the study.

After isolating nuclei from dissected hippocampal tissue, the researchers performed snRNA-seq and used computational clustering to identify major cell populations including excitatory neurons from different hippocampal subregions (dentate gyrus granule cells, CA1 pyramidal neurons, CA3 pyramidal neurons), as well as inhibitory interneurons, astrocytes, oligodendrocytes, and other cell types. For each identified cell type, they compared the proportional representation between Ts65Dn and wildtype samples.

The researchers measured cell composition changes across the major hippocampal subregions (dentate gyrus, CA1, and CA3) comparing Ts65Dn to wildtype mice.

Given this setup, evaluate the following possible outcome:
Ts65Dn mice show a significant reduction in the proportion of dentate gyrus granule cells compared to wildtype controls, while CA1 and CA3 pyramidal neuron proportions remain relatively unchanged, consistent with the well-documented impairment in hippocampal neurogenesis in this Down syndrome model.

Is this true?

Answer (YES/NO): YES